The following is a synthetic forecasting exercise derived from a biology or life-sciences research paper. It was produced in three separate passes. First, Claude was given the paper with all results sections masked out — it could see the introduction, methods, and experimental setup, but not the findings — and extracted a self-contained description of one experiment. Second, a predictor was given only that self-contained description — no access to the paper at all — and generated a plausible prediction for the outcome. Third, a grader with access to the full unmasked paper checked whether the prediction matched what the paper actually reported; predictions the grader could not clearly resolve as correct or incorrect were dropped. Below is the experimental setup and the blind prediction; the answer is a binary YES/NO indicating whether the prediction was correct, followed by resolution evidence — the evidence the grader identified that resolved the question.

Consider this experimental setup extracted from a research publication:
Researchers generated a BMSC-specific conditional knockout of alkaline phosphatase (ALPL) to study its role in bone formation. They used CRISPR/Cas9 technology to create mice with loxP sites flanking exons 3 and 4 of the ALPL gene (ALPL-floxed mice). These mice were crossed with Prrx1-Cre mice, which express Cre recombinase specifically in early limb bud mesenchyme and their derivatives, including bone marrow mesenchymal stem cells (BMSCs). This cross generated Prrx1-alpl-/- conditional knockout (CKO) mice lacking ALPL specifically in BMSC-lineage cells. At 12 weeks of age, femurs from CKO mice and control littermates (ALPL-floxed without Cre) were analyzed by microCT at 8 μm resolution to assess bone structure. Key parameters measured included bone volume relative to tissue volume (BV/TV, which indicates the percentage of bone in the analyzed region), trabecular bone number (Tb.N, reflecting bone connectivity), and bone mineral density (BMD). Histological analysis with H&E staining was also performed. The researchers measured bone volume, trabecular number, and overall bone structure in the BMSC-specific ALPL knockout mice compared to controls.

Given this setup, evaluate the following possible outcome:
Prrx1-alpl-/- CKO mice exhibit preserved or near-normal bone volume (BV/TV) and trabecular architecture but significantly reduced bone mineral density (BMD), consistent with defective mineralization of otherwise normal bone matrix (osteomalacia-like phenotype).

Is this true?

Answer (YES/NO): NO